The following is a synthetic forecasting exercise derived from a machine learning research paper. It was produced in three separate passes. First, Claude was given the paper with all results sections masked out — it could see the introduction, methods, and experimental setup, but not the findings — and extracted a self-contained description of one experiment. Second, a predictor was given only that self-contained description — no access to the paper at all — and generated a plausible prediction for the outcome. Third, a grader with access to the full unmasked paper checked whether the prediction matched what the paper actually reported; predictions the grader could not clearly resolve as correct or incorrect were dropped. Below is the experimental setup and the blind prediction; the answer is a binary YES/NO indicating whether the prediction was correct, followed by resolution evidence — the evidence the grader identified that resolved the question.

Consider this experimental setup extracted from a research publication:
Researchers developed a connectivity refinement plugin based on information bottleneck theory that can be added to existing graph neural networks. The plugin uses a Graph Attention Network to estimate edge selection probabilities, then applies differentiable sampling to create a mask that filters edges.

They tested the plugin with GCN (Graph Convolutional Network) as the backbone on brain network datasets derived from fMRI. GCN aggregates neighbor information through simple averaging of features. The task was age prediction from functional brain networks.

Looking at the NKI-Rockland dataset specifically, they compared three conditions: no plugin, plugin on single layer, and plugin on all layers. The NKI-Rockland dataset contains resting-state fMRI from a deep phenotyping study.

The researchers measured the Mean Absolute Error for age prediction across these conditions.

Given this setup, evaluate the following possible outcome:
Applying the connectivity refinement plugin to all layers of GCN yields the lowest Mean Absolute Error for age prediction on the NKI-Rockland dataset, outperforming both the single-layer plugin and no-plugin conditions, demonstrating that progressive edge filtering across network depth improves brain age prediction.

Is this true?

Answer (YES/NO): NO